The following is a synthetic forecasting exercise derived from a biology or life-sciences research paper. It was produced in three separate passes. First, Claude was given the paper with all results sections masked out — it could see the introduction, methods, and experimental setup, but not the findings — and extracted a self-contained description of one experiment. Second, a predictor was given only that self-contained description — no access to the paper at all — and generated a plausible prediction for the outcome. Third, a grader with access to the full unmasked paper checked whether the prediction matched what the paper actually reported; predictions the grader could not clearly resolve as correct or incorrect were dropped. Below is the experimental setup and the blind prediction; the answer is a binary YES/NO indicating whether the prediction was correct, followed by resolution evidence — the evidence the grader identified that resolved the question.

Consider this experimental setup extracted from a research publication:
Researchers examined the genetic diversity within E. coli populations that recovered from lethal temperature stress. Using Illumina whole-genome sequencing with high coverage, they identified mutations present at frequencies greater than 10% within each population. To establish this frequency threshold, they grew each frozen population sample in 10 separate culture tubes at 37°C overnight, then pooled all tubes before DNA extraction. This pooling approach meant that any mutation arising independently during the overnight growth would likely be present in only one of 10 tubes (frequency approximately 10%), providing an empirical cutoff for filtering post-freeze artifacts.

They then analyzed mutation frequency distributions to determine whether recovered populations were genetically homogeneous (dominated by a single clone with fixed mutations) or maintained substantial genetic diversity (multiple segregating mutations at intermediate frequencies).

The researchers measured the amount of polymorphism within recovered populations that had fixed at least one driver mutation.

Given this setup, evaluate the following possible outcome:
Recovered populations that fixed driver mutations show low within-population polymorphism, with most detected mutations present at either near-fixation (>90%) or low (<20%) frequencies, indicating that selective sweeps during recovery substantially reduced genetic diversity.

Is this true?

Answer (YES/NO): NO